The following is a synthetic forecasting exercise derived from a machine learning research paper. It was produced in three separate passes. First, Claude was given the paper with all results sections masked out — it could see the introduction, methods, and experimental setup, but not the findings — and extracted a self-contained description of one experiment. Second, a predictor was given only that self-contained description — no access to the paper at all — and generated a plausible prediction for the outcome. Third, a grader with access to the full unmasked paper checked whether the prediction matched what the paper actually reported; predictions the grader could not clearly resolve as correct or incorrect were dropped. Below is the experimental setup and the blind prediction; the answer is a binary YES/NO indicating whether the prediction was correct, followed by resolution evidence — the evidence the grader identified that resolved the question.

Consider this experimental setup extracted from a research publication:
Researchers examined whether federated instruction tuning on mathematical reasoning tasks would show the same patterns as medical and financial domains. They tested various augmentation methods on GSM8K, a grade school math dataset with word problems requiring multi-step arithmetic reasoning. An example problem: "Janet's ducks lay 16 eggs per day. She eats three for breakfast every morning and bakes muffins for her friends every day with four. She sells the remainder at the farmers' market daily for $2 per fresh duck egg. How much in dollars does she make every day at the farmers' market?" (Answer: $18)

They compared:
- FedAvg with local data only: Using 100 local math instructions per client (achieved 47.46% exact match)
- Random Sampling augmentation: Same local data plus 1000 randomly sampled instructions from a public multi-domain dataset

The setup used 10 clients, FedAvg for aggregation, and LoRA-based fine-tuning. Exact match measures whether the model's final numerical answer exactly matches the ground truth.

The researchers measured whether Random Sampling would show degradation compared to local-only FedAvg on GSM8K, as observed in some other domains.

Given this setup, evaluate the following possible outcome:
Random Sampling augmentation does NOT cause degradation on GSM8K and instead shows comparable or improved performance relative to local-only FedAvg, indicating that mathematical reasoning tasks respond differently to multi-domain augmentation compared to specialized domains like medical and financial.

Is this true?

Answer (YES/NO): NO